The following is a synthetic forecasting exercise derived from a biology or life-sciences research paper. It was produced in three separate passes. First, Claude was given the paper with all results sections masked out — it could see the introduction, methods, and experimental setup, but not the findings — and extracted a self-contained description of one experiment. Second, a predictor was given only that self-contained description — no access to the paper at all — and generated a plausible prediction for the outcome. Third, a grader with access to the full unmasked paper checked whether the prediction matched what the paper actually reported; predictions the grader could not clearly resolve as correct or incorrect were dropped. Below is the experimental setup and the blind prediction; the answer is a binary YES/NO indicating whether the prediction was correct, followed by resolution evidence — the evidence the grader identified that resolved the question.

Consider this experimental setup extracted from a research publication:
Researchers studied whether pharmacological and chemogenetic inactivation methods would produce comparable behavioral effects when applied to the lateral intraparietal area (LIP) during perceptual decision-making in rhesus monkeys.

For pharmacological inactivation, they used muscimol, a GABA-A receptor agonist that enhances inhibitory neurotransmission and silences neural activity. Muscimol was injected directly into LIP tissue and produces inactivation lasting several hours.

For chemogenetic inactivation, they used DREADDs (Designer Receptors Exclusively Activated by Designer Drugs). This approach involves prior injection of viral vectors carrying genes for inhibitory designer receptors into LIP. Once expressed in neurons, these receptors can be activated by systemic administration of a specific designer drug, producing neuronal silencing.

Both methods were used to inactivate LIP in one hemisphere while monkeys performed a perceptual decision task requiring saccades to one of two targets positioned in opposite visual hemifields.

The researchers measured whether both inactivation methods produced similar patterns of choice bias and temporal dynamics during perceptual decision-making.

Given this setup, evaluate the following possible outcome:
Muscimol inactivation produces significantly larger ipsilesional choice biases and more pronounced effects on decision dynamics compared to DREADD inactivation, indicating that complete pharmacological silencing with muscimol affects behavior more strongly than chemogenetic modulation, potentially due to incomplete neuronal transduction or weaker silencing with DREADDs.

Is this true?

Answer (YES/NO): NO